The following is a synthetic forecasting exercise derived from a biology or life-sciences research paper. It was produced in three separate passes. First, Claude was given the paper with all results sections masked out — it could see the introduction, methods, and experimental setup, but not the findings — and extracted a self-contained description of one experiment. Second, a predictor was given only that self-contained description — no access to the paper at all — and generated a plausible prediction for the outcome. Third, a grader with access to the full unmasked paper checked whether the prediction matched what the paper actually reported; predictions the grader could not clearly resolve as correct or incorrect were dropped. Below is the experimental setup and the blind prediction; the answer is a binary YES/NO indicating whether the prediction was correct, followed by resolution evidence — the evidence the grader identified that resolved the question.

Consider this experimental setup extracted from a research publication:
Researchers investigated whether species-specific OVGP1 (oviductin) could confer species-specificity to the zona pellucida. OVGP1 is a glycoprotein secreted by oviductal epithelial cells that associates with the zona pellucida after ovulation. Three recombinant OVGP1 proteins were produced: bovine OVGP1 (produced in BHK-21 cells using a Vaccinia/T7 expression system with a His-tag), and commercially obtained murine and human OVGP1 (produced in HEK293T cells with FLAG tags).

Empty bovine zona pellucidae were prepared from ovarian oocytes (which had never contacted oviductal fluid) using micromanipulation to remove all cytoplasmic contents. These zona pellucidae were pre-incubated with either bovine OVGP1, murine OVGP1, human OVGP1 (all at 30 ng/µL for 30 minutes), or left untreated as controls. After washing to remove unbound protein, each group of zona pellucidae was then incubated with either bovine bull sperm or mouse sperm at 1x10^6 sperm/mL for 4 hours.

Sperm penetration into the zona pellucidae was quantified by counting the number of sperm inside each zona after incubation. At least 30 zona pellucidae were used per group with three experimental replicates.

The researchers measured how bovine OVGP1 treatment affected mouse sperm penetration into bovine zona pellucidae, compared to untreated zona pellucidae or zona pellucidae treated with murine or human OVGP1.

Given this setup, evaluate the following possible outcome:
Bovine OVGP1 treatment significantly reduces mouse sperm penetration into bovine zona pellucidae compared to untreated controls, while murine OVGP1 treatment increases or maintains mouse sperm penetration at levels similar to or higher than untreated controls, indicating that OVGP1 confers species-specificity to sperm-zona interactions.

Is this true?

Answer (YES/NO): NO